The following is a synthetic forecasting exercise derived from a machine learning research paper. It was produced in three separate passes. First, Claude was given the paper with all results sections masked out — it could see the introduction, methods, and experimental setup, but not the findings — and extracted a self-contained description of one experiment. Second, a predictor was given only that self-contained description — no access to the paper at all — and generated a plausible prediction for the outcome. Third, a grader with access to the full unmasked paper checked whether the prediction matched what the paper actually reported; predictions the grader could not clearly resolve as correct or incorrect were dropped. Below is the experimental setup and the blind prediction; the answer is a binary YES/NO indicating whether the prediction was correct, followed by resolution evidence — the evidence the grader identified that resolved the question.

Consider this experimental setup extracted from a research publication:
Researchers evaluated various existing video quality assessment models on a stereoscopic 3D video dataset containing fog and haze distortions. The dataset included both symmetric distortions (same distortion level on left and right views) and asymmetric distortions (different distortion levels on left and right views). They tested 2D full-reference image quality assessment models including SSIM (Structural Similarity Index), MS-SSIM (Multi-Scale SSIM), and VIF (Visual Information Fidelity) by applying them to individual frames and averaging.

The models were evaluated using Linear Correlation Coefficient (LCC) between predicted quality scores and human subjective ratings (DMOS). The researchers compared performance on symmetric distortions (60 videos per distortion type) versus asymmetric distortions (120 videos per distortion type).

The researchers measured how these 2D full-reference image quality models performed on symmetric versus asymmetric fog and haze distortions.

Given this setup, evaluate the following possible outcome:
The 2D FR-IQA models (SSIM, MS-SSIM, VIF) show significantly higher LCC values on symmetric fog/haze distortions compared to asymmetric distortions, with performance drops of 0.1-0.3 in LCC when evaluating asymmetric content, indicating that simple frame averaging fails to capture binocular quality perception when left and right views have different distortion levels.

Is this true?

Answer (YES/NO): NO